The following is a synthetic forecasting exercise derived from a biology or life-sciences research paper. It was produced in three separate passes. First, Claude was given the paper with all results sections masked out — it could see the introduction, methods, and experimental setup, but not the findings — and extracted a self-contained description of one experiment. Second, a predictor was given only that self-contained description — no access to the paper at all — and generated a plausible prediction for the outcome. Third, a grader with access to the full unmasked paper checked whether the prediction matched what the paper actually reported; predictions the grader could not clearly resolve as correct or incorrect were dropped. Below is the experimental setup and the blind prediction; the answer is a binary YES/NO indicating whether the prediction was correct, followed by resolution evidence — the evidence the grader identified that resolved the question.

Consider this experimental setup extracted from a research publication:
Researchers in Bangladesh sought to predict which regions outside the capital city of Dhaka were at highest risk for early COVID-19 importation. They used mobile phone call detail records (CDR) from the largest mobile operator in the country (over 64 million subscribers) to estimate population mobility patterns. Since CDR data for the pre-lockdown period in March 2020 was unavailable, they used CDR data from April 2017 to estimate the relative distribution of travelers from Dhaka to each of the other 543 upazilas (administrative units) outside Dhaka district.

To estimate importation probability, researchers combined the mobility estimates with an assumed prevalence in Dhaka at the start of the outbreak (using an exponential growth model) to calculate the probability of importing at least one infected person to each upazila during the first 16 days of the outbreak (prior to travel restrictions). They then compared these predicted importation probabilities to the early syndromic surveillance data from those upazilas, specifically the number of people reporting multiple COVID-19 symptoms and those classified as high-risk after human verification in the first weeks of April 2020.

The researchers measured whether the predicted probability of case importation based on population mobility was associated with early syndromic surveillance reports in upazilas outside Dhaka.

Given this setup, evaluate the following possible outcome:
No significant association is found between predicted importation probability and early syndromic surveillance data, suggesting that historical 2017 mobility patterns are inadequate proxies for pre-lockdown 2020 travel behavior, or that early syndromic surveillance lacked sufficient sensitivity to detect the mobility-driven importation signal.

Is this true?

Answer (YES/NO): NO